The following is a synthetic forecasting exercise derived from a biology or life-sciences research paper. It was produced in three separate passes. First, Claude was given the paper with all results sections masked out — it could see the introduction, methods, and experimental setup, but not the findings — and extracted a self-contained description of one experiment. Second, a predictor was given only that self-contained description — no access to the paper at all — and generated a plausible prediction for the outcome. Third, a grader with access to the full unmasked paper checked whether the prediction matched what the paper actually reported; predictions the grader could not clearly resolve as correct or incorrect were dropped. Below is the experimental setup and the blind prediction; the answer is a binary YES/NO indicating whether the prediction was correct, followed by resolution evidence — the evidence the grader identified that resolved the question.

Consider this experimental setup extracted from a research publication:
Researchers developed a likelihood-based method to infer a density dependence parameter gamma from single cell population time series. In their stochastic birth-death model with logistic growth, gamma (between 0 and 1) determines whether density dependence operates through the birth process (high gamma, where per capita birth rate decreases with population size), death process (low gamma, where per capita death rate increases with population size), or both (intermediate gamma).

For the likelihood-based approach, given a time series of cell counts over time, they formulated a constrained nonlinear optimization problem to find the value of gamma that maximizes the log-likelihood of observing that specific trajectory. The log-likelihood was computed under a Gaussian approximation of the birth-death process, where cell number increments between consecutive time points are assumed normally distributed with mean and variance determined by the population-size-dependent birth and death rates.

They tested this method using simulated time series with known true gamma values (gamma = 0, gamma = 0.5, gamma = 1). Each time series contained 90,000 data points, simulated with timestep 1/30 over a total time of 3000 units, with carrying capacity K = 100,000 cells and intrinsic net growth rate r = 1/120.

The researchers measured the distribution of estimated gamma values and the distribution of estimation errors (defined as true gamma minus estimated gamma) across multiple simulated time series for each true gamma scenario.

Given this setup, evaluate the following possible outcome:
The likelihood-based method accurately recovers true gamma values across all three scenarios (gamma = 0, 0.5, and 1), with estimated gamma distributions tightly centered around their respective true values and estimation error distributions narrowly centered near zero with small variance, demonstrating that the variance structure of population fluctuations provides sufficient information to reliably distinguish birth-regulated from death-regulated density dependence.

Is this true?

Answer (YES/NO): YES